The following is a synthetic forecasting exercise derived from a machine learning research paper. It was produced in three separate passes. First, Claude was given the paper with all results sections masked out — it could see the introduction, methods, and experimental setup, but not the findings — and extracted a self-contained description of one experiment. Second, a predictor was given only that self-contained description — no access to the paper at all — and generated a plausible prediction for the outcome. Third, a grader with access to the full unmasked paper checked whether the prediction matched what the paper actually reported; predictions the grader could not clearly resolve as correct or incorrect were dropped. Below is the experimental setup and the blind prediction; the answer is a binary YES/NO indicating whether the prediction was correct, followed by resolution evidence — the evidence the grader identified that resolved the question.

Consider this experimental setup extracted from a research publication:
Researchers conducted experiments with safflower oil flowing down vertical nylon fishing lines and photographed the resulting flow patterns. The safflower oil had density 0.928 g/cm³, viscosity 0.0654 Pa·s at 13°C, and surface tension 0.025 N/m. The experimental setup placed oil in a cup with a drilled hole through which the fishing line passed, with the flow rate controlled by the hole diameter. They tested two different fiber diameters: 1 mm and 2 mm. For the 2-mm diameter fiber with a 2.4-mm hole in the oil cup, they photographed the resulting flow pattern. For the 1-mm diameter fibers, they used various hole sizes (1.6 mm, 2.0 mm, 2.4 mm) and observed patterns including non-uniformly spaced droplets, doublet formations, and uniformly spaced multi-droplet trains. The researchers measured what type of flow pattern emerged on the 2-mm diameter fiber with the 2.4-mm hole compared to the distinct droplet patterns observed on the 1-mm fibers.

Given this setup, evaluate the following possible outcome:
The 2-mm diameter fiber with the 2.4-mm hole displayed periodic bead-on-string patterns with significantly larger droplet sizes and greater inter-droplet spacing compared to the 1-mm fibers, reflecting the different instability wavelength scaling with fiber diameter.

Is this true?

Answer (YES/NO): NO